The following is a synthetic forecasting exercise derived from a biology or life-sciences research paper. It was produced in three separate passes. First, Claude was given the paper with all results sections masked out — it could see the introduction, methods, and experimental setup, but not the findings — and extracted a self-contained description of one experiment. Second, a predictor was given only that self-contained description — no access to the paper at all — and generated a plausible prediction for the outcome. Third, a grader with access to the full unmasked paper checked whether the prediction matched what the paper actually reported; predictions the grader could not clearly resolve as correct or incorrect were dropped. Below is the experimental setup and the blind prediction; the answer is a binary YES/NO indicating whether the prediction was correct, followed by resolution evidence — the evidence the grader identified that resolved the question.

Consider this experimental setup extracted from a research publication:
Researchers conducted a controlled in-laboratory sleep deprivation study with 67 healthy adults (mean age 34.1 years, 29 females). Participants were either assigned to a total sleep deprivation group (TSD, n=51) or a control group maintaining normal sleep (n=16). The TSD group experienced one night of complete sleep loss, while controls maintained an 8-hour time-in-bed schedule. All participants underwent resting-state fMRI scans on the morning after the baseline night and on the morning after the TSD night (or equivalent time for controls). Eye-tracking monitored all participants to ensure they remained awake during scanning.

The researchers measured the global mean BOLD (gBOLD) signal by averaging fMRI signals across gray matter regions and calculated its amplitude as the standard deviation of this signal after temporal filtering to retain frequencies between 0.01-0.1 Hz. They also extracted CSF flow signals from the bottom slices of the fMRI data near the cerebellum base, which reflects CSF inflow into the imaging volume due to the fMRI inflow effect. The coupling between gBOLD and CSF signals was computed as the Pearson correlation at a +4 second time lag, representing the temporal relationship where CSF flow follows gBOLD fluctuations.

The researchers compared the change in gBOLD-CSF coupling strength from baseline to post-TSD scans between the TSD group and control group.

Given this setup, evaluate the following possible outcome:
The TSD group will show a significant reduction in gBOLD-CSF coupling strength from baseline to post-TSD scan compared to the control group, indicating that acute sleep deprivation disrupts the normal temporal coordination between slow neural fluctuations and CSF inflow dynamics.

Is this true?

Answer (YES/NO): NO